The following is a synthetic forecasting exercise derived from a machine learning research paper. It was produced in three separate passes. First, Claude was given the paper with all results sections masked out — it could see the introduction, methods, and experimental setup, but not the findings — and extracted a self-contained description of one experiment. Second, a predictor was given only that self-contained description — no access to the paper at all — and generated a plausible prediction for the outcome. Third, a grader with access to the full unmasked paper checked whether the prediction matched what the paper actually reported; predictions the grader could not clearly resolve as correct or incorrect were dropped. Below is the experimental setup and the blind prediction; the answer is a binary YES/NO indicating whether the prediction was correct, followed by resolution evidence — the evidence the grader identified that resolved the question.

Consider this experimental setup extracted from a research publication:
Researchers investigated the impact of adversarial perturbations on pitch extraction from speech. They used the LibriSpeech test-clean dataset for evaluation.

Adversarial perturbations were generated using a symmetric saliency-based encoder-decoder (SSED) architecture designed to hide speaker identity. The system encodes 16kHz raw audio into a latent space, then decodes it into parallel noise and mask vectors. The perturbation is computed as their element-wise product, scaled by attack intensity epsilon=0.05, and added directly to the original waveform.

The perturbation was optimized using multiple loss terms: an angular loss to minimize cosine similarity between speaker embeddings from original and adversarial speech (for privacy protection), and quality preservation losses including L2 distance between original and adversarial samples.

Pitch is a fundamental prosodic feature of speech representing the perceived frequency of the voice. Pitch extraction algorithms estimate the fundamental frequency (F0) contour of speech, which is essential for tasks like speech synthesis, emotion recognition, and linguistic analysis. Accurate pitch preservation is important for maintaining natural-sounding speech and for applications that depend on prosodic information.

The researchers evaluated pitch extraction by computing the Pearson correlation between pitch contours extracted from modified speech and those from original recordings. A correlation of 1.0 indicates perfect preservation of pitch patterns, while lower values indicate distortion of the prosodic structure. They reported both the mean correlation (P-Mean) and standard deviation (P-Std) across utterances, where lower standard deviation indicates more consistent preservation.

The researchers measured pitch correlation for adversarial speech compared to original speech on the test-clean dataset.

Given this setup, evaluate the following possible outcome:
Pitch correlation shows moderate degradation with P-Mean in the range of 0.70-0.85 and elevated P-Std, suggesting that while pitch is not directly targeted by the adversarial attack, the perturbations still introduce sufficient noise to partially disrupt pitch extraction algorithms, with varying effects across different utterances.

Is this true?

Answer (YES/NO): NO